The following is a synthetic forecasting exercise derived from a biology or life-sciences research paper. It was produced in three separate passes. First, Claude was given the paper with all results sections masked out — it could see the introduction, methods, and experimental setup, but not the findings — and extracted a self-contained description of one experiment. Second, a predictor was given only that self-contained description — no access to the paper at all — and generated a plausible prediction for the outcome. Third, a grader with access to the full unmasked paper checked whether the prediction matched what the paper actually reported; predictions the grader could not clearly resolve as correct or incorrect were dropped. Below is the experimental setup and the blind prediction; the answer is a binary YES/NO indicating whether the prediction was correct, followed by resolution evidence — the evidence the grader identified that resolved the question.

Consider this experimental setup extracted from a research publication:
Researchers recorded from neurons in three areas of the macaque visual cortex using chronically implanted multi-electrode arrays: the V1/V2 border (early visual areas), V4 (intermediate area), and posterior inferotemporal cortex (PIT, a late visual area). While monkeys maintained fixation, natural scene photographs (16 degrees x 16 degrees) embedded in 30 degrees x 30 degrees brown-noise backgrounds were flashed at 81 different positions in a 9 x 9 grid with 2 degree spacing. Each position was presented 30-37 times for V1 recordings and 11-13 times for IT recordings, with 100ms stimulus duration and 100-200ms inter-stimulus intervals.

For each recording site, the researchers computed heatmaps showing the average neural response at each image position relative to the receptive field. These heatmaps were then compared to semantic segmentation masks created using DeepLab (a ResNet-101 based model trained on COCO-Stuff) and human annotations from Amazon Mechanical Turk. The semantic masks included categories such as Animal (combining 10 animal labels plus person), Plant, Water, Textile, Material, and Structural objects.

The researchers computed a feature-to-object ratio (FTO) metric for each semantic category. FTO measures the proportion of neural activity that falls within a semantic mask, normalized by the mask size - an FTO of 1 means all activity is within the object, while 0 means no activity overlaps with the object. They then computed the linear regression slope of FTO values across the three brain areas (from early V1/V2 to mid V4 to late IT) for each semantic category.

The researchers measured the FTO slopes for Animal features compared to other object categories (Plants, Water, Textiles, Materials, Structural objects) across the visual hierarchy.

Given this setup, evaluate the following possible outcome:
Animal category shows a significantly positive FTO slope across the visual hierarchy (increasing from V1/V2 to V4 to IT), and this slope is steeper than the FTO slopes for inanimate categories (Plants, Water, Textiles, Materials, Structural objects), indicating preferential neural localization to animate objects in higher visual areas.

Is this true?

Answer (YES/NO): YES